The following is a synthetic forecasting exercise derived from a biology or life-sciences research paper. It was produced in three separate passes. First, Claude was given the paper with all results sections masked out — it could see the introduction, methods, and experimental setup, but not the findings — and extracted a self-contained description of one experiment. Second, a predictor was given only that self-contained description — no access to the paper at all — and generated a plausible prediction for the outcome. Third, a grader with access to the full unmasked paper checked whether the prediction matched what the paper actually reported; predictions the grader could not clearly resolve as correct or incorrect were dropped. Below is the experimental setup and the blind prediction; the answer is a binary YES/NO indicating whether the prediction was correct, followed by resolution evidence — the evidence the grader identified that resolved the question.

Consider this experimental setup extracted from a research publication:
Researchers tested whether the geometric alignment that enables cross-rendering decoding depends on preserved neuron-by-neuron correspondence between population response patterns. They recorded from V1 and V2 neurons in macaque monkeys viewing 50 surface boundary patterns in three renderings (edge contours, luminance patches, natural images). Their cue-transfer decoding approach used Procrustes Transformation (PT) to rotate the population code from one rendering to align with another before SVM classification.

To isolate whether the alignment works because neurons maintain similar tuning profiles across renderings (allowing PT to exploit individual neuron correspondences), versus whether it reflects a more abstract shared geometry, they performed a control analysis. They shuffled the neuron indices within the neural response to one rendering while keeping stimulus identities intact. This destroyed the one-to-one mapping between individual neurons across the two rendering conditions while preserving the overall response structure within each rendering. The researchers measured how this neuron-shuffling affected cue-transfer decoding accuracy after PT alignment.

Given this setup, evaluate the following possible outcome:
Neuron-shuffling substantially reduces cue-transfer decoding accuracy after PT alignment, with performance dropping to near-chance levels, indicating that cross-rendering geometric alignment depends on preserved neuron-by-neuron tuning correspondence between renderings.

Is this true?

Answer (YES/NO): NO